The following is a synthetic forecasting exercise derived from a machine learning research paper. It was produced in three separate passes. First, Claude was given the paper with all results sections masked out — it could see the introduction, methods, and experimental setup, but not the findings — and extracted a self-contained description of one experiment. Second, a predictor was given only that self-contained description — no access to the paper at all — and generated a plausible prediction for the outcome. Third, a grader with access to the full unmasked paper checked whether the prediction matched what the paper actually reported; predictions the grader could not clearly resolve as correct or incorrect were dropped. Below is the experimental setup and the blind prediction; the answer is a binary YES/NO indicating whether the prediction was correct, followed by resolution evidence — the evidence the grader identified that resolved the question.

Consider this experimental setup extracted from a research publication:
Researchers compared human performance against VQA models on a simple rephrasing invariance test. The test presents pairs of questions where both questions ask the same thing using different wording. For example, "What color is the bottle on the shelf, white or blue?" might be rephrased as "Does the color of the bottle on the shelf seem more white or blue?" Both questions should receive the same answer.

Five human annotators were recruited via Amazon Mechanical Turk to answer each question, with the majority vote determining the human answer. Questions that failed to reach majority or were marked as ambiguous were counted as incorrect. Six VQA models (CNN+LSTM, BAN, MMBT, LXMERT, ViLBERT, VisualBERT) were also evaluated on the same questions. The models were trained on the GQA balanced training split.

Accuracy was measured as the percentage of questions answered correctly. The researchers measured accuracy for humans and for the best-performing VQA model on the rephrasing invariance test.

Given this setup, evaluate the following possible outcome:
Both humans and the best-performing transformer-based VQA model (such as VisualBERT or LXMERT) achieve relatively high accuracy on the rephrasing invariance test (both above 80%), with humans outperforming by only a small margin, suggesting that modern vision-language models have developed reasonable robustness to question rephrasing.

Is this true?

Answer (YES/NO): NO